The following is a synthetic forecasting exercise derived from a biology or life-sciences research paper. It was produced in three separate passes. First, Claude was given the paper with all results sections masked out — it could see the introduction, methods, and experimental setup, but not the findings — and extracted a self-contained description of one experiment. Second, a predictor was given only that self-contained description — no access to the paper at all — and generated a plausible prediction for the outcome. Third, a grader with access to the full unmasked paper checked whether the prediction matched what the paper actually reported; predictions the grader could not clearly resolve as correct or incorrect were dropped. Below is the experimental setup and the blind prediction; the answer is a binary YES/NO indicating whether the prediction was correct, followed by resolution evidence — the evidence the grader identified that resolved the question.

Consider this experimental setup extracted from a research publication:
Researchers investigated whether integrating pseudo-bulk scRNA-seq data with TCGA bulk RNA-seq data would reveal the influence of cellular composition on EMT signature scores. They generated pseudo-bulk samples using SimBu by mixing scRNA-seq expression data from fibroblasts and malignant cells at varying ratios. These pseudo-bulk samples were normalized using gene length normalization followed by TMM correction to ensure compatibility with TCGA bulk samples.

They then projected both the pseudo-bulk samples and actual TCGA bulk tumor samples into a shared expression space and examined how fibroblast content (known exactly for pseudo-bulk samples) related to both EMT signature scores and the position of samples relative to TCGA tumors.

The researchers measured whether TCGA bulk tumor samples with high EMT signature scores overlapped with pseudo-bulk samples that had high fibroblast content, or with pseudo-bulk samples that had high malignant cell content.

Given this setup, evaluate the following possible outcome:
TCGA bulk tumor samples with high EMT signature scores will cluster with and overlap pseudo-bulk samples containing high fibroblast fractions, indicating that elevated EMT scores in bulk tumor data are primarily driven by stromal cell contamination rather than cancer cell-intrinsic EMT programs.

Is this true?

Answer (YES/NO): YES